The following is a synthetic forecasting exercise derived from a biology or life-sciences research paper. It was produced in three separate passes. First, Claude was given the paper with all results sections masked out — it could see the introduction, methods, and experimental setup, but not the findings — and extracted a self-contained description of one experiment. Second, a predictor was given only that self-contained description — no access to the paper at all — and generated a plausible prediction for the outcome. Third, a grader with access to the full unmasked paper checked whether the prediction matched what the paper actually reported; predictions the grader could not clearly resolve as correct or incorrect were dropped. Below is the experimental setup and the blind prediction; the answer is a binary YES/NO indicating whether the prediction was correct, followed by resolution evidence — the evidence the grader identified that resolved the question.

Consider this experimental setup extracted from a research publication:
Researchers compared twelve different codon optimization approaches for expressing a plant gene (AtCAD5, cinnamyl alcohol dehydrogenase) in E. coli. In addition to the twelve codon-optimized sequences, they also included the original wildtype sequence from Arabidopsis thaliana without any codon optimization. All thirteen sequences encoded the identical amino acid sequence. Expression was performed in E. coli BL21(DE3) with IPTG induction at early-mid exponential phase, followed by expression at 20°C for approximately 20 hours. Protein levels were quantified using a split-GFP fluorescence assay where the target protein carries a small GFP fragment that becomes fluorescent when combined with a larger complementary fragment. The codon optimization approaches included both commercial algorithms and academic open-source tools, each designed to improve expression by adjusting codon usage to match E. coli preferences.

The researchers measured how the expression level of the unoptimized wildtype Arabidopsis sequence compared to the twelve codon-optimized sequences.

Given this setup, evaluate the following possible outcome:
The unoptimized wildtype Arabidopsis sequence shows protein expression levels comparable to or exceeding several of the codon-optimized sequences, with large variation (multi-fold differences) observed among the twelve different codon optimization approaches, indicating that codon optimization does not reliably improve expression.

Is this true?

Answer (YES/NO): NO